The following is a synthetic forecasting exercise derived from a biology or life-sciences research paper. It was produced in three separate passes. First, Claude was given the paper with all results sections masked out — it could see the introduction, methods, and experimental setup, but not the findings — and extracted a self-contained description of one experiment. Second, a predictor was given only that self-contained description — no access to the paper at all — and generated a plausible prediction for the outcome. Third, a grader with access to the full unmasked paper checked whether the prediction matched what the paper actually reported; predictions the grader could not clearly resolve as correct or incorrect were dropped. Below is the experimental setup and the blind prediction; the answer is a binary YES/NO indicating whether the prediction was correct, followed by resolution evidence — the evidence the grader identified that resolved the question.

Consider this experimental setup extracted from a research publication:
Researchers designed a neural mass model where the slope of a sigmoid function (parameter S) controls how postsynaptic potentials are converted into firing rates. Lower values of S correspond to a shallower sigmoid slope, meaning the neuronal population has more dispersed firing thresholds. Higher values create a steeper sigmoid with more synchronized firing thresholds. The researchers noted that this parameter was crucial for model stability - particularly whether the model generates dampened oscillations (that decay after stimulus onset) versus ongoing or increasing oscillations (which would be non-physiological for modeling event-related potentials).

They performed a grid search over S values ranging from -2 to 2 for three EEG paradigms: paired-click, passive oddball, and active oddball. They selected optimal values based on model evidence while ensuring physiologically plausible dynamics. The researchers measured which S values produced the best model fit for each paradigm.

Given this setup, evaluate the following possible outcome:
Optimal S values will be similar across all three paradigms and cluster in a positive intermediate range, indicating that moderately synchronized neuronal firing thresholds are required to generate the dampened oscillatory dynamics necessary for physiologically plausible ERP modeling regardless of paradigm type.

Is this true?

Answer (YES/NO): NO